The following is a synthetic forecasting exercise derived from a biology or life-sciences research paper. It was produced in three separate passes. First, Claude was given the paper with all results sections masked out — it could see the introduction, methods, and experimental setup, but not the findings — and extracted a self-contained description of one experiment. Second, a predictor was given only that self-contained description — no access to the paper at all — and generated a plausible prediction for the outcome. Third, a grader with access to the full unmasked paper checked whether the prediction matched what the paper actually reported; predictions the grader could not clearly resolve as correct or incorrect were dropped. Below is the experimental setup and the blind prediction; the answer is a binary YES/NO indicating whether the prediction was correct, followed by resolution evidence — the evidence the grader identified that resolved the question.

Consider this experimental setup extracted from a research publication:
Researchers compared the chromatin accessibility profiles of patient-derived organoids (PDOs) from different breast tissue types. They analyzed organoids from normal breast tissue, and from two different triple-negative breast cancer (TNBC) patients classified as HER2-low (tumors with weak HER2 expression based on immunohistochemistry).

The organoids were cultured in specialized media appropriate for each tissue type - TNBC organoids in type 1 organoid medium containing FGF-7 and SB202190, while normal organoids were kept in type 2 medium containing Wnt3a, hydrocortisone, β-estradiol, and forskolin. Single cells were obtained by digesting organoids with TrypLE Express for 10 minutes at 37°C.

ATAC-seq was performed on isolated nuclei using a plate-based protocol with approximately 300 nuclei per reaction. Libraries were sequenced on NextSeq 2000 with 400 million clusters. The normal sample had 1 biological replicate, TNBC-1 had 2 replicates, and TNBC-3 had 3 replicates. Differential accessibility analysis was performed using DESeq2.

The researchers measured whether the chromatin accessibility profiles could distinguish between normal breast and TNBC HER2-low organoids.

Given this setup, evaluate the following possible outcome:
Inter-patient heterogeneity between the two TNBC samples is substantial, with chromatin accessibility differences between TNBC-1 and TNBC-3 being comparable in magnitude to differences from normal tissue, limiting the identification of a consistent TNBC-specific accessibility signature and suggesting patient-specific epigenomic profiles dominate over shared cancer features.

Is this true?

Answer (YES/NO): NO